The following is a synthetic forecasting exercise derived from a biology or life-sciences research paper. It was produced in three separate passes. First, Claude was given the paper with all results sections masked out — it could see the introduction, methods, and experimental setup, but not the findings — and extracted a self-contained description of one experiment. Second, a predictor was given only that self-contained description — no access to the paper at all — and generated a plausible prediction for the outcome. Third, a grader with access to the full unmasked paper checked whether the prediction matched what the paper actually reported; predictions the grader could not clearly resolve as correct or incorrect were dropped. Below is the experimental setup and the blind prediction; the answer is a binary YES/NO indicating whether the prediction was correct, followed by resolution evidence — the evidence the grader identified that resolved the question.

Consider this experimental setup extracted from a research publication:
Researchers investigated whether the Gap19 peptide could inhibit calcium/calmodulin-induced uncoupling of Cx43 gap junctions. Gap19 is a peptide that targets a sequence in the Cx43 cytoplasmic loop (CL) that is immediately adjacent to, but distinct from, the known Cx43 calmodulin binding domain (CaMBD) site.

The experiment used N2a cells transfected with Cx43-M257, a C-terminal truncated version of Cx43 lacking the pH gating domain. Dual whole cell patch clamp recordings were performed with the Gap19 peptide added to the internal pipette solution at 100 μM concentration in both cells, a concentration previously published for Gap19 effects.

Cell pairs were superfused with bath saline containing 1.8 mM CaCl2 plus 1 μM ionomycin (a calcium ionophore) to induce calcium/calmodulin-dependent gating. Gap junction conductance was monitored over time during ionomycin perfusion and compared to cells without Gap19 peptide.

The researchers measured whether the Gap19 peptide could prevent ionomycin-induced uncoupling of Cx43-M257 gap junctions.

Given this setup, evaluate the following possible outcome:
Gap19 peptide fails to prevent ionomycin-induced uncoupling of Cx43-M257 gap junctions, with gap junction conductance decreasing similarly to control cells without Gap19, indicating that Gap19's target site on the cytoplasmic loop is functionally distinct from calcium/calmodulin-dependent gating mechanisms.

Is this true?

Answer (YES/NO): YES